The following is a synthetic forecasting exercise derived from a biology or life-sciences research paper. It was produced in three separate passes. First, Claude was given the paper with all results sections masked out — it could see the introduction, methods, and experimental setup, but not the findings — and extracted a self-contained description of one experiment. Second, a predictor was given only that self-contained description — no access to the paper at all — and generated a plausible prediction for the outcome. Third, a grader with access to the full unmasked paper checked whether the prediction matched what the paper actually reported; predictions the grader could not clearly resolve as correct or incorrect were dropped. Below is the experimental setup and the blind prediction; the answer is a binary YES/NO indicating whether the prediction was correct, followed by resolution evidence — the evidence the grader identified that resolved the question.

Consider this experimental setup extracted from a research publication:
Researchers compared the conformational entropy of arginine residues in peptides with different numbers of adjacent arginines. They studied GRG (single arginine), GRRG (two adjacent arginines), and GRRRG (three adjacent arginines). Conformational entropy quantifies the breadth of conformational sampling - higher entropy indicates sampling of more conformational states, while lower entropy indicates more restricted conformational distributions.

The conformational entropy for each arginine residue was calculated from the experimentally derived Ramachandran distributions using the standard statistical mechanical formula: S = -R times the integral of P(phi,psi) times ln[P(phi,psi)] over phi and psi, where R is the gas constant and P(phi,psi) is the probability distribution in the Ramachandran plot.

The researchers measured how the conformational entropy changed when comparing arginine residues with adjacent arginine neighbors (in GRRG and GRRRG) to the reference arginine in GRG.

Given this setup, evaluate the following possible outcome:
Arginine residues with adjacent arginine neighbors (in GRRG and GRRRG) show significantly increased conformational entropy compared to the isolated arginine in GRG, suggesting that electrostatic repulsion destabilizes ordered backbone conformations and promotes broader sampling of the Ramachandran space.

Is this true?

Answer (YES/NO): NO